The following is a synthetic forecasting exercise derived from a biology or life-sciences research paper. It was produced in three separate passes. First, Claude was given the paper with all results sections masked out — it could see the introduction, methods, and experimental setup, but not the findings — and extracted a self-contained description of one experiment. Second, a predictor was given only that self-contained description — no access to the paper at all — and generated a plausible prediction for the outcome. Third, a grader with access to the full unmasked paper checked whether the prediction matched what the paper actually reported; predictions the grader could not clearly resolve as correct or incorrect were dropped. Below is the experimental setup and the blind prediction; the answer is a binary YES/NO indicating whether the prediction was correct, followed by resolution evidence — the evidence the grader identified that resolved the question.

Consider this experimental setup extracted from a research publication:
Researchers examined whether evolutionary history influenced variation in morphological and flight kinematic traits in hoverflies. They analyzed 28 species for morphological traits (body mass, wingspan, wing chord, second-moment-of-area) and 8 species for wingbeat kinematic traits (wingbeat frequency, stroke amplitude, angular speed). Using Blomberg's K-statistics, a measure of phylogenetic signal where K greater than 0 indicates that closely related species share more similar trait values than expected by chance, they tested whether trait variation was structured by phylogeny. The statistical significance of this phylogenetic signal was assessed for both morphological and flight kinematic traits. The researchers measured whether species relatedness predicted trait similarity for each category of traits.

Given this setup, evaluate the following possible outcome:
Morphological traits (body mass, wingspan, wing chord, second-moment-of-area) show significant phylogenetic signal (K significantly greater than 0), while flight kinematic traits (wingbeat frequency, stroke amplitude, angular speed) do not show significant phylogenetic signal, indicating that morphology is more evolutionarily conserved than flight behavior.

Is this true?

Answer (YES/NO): NO